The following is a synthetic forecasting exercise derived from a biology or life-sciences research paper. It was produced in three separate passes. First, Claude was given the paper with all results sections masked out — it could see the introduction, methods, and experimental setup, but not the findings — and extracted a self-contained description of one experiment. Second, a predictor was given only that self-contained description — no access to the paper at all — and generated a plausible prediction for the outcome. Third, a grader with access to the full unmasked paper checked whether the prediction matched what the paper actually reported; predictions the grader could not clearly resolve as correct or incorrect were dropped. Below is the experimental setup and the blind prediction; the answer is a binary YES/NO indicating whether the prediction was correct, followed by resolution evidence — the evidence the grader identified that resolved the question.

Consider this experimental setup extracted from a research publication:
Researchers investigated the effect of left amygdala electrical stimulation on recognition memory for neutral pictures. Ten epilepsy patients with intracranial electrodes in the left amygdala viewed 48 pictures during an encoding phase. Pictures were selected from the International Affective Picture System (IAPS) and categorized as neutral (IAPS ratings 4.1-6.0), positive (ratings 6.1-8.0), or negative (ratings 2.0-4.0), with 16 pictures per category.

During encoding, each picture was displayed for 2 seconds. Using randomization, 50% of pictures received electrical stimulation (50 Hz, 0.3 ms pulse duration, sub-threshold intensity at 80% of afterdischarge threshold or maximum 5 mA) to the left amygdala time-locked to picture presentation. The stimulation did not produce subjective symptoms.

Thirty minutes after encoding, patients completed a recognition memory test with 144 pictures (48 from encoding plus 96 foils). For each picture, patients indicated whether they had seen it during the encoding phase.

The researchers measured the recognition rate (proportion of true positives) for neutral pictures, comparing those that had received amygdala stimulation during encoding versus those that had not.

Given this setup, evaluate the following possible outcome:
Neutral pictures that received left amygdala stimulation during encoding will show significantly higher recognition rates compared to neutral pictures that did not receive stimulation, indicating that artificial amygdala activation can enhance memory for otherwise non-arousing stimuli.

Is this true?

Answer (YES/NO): NO